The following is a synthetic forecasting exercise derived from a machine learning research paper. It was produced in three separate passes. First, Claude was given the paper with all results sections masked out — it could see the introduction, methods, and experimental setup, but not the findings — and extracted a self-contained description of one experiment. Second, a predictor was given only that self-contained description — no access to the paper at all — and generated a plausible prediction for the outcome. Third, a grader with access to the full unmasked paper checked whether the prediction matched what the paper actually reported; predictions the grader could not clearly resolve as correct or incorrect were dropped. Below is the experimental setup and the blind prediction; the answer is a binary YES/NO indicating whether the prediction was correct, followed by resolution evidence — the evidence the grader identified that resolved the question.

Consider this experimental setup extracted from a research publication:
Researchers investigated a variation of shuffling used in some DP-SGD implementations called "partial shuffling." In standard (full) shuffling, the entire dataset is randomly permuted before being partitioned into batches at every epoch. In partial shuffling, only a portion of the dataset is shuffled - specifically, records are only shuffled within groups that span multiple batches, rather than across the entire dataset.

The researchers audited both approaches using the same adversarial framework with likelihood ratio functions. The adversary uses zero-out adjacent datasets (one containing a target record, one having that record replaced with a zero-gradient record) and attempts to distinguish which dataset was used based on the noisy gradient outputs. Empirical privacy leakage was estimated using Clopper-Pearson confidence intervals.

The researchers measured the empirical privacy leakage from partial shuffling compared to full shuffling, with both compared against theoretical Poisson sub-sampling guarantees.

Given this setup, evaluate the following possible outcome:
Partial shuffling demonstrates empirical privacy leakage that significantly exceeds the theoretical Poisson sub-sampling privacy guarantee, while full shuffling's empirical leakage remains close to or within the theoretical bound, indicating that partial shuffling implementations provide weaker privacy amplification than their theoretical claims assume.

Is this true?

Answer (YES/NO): NO